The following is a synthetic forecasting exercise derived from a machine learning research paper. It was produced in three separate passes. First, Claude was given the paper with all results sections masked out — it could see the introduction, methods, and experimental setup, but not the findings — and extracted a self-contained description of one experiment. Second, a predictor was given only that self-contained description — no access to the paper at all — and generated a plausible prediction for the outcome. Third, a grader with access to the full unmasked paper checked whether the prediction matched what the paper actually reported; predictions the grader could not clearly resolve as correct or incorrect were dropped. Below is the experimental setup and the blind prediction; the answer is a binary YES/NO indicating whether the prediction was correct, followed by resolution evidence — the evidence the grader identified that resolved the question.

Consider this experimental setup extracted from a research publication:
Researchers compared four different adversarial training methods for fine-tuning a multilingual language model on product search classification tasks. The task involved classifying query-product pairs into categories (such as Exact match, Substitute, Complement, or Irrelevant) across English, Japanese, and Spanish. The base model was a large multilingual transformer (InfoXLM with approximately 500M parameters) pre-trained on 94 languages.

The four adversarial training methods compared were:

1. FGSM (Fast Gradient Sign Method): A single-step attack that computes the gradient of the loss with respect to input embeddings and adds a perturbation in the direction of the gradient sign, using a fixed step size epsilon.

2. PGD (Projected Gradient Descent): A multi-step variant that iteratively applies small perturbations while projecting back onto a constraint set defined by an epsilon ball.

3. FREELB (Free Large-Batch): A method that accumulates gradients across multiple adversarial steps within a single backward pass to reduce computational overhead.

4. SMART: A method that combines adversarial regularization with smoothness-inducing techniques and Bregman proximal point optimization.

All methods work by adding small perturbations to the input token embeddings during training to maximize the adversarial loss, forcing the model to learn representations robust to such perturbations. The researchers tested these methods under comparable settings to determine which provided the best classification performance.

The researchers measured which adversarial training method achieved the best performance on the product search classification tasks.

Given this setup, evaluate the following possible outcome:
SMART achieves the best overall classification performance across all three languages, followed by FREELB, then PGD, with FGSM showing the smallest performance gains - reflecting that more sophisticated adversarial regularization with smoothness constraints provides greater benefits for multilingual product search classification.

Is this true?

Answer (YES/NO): NO